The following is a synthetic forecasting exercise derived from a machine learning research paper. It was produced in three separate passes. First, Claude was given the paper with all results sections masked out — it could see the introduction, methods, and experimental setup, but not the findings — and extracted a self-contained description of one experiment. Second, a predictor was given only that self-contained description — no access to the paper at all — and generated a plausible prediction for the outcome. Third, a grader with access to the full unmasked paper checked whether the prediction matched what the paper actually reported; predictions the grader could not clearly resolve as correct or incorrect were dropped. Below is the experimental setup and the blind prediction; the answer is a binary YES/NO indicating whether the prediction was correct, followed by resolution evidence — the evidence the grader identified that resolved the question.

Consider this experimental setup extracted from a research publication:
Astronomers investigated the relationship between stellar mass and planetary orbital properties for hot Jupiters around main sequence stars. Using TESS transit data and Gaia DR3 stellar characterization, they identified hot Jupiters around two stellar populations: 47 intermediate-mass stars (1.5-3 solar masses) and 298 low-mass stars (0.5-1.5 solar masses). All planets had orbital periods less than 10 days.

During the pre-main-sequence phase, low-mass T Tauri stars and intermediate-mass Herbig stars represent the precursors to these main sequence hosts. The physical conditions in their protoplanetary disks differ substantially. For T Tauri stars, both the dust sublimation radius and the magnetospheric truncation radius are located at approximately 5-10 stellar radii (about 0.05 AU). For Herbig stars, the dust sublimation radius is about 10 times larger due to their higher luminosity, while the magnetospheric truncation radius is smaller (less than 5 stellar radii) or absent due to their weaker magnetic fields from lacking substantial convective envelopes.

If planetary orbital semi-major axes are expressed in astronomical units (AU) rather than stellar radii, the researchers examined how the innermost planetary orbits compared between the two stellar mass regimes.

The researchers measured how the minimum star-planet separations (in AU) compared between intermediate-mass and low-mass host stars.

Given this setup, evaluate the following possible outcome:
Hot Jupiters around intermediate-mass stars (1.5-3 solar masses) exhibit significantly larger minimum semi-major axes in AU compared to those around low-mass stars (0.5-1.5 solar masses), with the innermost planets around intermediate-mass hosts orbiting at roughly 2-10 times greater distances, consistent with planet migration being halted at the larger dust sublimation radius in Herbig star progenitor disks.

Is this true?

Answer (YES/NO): NO